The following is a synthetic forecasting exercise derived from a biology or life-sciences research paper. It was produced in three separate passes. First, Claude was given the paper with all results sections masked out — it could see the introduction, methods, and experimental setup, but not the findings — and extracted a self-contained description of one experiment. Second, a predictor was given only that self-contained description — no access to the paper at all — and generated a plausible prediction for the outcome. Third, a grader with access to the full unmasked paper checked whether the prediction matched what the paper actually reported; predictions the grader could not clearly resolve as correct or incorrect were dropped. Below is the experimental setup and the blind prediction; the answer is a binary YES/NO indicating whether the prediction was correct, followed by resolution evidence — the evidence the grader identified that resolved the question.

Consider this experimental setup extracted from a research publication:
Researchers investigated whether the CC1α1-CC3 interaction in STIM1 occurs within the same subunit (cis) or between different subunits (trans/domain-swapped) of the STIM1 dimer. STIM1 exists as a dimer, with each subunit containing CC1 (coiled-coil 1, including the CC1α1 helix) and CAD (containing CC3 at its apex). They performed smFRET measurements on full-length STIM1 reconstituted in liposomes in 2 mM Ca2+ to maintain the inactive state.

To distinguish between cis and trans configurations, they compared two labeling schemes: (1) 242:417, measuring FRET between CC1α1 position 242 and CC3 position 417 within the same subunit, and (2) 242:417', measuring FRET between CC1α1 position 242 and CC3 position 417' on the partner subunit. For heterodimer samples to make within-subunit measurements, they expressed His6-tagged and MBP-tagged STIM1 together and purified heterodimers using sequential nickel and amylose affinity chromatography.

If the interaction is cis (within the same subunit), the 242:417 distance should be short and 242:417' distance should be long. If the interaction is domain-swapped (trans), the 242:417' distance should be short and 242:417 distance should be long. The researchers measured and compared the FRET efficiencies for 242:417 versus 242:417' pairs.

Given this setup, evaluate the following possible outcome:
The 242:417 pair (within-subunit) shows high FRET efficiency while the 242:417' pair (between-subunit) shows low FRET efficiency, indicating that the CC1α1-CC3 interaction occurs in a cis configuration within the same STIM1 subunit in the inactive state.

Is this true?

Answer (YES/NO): NO